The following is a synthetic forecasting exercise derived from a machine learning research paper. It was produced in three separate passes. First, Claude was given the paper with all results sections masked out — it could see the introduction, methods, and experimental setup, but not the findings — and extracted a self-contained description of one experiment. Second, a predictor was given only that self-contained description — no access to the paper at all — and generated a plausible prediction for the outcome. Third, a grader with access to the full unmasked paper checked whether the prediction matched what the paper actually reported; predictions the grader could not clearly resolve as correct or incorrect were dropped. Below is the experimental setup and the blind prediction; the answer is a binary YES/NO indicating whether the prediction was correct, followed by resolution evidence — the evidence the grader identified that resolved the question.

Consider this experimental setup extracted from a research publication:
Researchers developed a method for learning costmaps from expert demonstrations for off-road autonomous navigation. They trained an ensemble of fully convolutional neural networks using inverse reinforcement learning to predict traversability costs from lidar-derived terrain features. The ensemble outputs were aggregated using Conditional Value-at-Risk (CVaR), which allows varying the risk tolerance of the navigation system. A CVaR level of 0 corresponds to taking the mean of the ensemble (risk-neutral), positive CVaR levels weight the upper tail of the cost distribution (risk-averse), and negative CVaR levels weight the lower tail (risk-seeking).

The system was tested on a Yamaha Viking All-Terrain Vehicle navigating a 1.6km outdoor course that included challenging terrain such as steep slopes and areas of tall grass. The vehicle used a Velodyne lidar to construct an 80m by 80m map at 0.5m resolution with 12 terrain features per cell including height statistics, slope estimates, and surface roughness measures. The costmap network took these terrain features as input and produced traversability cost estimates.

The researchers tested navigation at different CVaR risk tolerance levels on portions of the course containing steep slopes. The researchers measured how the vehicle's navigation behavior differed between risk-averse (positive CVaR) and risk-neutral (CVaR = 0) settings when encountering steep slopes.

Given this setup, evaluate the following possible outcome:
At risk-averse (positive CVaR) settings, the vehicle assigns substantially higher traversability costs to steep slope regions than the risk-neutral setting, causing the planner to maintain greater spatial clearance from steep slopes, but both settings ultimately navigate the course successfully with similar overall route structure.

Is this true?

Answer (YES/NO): NO